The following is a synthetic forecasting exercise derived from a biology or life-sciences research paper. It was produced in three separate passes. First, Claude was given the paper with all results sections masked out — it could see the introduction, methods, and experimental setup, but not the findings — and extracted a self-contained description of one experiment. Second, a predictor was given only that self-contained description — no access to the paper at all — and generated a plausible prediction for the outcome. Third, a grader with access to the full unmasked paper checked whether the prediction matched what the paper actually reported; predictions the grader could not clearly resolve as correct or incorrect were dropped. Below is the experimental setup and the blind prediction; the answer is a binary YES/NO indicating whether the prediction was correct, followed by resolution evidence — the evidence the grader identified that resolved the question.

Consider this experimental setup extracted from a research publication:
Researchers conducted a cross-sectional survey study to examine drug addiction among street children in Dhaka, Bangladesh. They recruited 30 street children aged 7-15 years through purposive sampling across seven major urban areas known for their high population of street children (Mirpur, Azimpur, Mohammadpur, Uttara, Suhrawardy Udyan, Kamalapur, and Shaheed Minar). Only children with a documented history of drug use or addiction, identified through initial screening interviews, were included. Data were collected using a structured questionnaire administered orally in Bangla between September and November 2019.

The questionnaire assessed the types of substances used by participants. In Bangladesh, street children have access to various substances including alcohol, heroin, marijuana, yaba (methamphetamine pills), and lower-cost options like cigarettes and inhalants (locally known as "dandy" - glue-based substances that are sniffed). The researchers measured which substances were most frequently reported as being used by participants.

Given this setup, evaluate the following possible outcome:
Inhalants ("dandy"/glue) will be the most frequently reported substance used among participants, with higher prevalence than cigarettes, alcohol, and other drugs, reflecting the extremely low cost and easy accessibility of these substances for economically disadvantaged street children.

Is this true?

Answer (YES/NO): NO